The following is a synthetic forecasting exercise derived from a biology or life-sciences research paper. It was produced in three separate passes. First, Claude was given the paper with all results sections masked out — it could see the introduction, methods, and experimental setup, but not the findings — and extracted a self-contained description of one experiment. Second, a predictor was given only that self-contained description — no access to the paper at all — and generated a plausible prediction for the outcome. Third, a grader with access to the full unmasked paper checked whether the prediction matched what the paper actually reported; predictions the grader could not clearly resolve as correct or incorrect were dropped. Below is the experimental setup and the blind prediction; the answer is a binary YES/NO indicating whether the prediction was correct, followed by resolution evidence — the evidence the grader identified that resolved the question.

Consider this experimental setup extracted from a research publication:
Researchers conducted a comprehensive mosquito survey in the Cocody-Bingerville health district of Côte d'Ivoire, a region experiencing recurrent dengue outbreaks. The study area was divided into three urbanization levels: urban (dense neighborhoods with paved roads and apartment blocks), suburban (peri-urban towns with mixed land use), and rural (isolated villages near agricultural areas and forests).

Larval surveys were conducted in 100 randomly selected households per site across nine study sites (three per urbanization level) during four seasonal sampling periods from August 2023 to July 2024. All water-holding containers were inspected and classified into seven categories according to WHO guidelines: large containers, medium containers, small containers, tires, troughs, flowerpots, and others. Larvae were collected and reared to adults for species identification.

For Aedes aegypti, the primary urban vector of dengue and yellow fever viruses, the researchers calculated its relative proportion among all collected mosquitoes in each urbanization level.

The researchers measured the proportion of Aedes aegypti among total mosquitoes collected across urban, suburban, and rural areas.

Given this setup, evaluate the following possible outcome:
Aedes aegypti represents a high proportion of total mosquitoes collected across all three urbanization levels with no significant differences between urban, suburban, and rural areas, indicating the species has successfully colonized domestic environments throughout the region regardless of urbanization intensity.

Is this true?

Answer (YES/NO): NO